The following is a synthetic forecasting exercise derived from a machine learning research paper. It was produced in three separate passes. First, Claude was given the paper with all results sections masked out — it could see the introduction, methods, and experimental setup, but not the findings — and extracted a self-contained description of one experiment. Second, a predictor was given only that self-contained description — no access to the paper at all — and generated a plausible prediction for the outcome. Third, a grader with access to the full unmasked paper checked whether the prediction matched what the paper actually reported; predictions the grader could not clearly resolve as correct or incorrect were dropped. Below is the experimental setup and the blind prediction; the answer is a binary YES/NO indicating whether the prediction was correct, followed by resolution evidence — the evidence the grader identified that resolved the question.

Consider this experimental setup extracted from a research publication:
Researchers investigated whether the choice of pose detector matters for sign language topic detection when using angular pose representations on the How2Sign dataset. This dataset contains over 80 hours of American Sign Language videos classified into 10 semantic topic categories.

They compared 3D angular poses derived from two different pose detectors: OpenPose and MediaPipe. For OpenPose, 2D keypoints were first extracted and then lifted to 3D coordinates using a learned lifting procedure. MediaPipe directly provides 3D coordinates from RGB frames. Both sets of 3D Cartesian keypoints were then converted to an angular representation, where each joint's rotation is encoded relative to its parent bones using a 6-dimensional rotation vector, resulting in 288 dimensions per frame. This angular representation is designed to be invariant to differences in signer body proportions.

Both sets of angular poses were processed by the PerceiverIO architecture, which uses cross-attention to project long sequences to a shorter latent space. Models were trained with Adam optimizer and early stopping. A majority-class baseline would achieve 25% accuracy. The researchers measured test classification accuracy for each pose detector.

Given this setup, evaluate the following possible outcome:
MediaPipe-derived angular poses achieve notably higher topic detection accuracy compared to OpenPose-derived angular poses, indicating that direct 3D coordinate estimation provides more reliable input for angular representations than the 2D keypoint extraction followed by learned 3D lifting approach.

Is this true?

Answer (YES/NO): NO